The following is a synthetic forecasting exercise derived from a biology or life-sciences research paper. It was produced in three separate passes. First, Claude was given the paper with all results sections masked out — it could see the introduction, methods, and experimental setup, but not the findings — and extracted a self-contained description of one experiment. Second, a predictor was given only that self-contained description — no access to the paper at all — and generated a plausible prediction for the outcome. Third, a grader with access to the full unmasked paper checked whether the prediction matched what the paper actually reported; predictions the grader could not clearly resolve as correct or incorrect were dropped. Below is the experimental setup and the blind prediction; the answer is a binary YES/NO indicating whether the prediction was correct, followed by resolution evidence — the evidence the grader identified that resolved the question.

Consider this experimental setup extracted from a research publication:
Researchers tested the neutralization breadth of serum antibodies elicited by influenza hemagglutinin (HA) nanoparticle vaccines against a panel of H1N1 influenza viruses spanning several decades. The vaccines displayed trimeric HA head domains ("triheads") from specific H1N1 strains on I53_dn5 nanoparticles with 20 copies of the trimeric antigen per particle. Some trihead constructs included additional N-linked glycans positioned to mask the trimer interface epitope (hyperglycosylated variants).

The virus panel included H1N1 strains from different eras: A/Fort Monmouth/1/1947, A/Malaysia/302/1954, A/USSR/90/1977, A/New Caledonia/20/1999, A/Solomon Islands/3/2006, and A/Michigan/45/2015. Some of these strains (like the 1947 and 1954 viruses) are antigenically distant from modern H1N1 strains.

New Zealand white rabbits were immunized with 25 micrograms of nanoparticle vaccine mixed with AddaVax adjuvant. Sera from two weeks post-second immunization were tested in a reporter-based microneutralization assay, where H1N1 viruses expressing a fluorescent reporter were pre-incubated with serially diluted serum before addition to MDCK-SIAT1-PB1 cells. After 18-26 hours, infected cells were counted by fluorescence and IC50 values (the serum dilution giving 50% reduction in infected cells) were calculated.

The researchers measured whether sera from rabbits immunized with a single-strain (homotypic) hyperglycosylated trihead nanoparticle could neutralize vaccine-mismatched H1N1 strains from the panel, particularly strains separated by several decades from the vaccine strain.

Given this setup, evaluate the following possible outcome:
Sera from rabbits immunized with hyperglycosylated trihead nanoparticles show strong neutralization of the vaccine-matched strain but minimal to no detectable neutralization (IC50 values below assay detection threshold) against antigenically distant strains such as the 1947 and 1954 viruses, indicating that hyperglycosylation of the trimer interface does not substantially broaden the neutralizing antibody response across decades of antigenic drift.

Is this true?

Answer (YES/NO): NO